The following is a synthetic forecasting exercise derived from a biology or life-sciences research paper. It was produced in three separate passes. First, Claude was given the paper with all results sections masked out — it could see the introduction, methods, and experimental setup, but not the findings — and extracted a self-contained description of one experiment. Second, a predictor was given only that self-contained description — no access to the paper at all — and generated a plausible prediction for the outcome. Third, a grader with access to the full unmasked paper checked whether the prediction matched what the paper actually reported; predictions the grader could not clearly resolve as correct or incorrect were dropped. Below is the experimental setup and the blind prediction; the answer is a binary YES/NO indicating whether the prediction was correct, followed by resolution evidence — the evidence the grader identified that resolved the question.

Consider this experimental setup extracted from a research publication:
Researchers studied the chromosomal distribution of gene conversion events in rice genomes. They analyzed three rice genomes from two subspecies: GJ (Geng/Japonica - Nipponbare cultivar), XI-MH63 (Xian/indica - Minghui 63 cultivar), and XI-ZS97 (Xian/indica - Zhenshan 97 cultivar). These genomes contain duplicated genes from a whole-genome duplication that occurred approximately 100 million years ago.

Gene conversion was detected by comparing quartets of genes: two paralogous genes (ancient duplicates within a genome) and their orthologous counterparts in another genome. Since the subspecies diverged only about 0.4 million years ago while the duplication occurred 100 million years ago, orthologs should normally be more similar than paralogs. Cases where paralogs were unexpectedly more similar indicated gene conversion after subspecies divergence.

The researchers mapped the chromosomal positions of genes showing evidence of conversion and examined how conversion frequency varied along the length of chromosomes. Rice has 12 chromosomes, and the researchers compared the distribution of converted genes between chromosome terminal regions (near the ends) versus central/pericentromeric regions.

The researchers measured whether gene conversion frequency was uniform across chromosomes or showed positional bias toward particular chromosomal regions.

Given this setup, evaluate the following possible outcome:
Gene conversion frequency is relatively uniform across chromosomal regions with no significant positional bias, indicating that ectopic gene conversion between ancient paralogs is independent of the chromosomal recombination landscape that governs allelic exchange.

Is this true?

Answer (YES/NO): NO